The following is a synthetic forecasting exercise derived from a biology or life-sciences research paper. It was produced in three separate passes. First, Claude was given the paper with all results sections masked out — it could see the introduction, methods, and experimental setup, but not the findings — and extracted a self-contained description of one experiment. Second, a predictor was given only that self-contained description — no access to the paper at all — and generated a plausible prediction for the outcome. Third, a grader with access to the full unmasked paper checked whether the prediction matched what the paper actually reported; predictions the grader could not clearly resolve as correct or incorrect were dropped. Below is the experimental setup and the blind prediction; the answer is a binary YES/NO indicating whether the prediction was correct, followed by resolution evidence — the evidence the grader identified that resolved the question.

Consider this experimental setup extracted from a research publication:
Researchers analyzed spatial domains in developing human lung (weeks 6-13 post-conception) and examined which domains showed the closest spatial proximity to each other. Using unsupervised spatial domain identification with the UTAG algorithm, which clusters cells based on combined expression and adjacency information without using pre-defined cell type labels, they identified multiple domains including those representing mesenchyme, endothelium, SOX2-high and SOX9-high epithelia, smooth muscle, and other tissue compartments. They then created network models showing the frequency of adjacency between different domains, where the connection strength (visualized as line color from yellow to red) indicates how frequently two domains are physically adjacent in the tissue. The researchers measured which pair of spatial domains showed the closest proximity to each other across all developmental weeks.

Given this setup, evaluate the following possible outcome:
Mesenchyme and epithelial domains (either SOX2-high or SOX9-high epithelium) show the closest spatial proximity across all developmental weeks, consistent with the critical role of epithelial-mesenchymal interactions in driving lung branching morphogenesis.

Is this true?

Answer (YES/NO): NO